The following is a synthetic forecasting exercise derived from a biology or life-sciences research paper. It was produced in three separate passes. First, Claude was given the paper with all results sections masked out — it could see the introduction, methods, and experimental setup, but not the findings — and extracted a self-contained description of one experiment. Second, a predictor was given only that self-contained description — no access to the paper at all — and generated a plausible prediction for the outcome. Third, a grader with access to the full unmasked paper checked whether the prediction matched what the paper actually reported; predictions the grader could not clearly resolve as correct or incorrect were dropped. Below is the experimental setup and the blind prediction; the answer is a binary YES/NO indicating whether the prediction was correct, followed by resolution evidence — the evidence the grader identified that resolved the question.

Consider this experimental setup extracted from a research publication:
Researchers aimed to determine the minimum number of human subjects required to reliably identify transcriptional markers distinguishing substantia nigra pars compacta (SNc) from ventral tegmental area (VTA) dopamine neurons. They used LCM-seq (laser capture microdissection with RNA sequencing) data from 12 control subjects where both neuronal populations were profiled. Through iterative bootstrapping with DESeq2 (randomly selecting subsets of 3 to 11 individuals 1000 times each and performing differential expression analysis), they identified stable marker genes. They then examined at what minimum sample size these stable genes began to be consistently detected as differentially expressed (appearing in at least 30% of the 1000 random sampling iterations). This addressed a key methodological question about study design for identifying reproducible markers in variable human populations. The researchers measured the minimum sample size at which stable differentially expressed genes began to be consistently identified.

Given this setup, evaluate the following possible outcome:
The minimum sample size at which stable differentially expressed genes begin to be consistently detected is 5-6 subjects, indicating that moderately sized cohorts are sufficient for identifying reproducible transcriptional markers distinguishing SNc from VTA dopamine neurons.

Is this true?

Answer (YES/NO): NO